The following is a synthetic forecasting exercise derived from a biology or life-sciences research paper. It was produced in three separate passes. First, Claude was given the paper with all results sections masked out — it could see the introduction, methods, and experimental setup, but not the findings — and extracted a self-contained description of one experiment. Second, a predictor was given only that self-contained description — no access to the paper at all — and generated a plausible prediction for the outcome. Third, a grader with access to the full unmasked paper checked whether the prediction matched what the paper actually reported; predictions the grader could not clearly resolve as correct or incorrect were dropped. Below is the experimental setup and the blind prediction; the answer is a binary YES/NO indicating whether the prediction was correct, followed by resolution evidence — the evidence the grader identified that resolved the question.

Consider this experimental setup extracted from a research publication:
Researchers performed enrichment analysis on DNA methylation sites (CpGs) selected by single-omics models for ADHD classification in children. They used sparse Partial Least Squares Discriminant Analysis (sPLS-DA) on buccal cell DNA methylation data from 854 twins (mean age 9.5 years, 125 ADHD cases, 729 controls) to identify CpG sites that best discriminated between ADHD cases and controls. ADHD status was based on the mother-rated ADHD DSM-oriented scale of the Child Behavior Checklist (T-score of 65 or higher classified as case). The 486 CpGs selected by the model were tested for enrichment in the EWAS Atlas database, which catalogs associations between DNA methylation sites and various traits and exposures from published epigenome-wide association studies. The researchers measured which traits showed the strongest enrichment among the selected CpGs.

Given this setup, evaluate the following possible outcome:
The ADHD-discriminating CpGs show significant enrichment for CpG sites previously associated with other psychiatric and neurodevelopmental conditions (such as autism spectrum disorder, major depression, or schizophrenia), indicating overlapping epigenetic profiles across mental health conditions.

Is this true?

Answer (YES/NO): NO